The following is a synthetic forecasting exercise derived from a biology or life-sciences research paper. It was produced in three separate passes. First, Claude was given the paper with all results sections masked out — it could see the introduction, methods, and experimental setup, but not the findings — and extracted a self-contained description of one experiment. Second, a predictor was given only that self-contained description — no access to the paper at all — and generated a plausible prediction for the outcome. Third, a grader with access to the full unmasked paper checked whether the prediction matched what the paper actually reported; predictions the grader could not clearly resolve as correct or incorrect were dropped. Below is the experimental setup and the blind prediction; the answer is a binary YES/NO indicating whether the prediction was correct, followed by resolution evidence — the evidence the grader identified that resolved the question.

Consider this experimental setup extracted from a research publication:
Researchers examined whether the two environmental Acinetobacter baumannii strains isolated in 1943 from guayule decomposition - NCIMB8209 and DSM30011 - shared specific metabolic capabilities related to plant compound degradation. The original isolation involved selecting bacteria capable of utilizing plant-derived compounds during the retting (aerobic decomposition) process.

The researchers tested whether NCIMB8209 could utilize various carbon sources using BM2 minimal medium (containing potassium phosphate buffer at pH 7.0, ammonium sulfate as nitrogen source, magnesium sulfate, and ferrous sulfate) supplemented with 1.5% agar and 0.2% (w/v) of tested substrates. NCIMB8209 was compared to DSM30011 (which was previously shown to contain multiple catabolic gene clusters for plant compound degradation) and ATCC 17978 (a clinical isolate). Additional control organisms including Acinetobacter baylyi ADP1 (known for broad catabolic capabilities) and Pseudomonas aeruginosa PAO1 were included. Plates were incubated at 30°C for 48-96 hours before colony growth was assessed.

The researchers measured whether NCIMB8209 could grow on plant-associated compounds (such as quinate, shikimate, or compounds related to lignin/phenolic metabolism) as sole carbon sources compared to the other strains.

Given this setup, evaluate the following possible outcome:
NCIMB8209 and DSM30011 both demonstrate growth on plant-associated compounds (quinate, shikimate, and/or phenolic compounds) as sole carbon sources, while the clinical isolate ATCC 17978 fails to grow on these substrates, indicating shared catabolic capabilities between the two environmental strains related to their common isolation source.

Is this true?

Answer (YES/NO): NO